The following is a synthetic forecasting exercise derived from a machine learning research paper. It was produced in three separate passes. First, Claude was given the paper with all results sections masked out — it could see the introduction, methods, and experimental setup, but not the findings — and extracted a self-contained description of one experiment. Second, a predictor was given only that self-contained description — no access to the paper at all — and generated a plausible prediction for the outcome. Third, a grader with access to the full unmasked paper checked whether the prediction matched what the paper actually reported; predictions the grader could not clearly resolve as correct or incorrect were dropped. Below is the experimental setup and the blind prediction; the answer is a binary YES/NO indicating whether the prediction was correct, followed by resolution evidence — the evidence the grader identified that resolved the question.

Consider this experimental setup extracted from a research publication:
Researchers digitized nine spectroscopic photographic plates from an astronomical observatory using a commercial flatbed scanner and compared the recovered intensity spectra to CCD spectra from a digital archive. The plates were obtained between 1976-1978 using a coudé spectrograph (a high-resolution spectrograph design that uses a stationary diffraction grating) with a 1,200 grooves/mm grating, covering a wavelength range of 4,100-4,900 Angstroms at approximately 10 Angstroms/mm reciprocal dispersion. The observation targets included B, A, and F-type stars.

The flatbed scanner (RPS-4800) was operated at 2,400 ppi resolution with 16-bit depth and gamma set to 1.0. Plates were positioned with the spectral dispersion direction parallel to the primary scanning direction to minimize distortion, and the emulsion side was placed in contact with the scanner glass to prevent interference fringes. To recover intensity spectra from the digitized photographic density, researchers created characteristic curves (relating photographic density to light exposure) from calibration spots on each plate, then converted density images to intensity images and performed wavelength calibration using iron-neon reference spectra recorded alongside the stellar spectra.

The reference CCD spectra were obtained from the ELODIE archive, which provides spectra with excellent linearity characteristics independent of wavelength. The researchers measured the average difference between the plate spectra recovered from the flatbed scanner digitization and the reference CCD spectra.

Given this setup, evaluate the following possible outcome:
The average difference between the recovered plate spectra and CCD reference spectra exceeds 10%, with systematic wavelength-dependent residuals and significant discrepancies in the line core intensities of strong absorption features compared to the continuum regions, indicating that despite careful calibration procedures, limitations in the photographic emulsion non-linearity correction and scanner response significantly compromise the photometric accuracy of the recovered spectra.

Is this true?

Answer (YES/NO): NO